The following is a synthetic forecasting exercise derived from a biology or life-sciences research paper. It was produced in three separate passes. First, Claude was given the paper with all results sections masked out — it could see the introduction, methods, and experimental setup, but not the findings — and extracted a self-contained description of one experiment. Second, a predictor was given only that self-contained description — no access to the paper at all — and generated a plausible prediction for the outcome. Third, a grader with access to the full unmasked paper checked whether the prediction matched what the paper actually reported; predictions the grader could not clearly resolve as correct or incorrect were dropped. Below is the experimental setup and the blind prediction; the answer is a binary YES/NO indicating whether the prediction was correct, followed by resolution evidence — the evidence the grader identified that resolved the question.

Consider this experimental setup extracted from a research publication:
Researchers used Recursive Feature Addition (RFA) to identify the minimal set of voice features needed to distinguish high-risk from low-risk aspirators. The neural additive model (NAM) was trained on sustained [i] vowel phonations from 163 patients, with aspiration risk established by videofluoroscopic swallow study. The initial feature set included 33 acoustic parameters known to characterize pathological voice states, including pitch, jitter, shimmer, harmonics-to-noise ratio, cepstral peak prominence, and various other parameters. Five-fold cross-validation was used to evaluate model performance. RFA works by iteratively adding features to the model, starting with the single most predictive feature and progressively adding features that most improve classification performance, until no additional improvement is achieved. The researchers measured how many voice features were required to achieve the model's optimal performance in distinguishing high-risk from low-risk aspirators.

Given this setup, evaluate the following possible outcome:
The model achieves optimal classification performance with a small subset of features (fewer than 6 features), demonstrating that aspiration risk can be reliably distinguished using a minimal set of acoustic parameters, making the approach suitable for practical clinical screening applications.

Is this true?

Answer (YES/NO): NO